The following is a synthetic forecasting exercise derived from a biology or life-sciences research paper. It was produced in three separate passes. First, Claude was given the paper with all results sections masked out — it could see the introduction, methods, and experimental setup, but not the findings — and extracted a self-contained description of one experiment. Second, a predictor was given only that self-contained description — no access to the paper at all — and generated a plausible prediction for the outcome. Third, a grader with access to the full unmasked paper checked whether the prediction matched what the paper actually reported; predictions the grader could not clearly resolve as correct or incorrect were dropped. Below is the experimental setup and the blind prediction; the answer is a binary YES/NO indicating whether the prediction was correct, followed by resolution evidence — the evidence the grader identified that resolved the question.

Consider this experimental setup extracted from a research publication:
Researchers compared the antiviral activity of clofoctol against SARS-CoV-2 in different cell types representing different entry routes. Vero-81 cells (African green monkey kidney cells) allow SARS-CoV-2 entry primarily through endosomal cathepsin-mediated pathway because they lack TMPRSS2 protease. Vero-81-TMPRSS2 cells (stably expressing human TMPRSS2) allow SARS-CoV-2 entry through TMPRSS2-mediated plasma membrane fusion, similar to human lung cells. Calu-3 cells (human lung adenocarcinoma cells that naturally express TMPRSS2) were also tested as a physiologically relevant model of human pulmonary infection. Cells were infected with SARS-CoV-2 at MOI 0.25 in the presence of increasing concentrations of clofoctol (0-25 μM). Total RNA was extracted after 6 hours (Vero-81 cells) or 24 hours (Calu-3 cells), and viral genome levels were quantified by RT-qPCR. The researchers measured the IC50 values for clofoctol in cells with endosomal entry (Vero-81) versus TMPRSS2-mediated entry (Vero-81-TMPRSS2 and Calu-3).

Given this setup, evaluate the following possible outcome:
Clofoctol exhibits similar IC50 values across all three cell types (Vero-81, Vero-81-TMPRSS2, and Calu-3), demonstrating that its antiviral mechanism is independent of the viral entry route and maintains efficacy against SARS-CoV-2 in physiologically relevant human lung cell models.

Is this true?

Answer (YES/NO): YES